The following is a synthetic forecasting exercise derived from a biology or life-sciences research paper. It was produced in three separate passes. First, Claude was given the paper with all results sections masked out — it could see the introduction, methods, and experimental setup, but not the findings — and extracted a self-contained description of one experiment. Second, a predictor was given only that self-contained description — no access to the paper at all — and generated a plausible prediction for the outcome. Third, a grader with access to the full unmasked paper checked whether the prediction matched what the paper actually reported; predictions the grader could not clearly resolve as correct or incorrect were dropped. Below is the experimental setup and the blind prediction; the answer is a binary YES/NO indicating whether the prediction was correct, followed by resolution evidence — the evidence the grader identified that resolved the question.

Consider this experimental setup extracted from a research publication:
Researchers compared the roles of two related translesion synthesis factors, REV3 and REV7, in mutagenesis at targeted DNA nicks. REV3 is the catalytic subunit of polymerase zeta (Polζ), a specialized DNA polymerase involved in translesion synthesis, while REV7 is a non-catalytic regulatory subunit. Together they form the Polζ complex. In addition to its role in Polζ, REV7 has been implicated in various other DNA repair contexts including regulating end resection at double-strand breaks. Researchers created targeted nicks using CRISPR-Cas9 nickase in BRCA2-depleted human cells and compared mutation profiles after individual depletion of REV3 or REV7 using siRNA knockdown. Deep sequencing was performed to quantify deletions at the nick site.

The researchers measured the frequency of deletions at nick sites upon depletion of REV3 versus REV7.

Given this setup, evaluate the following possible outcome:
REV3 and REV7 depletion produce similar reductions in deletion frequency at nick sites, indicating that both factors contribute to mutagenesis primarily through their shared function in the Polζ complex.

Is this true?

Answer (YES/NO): NO